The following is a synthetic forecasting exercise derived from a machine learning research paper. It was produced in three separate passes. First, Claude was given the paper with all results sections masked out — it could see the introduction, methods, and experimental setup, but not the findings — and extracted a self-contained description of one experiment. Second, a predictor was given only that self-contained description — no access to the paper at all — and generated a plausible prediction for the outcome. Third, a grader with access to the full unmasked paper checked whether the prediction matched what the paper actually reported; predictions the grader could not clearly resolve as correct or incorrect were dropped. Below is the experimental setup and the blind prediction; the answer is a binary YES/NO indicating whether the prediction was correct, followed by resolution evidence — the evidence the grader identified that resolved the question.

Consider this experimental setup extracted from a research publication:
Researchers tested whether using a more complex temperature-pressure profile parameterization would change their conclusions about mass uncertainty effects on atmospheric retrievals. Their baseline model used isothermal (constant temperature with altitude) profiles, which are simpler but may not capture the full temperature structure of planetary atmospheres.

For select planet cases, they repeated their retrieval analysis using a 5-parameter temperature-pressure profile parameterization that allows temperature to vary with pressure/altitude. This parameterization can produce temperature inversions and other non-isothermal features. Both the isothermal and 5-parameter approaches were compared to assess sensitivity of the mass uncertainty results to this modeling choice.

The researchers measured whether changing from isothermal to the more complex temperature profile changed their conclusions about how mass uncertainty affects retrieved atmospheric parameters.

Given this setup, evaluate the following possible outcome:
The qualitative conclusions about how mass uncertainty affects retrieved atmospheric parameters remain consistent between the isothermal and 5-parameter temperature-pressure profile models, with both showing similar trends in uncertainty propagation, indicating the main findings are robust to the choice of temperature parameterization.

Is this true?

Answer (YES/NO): YES